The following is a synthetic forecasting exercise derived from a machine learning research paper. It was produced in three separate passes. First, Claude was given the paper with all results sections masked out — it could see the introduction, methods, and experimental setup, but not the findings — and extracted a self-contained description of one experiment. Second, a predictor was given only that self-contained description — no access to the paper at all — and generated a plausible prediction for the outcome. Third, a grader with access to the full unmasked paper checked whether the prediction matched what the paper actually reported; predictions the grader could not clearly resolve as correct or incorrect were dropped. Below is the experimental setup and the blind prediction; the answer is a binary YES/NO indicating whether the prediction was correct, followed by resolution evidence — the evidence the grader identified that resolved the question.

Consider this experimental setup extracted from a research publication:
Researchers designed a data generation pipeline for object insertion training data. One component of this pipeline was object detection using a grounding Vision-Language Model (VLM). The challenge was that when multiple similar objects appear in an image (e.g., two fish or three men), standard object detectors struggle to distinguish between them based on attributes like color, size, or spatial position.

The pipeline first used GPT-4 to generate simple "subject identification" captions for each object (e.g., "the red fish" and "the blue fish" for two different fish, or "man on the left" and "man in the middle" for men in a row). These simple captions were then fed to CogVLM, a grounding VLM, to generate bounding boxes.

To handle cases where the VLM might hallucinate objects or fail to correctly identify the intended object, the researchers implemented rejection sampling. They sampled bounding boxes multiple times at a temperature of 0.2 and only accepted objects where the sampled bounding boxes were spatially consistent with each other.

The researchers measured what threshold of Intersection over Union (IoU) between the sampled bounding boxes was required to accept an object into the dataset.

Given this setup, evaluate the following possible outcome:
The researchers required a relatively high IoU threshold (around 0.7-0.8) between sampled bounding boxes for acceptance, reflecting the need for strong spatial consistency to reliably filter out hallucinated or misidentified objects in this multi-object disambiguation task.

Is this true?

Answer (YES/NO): YES